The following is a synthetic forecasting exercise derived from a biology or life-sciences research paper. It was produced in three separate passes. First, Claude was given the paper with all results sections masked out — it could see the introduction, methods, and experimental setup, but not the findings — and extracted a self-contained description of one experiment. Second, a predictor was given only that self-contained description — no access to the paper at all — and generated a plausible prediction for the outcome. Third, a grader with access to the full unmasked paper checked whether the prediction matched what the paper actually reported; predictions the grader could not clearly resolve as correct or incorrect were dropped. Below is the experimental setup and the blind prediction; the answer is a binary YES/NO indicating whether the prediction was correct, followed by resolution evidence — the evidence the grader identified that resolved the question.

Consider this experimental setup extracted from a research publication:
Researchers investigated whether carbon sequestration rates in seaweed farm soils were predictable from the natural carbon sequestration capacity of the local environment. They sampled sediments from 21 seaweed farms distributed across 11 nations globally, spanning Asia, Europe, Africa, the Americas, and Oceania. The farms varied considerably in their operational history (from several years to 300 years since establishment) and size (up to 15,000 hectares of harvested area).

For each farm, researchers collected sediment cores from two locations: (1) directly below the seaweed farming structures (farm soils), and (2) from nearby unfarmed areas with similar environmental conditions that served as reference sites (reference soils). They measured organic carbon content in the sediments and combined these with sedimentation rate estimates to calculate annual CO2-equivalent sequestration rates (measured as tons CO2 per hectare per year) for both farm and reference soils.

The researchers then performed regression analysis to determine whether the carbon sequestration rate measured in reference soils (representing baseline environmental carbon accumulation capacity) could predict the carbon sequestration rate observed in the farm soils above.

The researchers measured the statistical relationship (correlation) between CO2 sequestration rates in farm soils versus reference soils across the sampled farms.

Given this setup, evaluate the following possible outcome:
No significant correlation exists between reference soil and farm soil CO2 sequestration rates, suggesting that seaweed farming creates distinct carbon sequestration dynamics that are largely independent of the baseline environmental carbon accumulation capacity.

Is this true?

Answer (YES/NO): YES